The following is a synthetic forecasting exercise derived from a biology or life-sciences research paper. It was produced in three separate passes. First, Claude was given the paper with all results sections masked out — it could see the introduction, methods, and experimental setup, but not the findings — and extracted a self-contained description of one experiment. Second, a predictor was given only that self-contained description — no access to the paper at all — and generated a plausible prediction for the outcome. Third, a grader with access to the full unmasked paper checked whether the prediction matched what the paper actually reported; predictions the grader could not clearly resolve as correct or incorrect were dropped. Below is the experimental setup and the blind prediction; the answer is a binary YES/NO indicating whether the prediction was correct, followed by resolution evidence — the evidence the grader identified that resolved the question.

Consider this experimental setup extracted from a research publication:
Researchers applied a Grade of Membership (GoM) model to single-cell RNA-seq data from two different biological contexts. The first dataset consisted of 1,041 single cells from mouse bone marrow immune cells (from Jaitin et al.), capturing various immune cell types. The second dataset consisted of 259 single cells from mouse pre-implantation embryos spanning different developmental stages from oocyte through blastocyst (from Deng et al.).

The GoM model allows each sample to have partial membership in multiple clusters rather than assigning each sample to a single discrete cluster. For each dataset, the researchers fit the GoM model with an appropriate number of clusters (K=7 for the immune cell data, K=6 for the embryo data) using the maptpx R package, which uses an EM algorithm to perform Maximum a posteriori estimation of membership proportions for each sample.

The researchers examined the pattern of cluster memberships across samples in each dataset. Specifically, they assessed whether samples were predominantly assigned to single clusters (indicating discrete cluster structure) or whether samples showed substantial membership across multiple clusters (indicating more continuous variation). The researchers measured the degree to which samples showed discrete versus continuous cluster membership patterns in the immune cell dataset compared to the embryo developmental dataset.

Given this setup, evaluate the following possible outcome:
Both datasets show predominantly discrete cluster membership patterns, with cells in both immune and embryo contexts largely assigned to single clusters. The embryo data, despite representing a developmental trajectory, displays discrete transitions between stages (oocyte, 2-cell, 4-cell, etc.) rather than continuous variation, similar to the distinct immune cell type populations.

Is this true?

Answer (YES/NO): NO